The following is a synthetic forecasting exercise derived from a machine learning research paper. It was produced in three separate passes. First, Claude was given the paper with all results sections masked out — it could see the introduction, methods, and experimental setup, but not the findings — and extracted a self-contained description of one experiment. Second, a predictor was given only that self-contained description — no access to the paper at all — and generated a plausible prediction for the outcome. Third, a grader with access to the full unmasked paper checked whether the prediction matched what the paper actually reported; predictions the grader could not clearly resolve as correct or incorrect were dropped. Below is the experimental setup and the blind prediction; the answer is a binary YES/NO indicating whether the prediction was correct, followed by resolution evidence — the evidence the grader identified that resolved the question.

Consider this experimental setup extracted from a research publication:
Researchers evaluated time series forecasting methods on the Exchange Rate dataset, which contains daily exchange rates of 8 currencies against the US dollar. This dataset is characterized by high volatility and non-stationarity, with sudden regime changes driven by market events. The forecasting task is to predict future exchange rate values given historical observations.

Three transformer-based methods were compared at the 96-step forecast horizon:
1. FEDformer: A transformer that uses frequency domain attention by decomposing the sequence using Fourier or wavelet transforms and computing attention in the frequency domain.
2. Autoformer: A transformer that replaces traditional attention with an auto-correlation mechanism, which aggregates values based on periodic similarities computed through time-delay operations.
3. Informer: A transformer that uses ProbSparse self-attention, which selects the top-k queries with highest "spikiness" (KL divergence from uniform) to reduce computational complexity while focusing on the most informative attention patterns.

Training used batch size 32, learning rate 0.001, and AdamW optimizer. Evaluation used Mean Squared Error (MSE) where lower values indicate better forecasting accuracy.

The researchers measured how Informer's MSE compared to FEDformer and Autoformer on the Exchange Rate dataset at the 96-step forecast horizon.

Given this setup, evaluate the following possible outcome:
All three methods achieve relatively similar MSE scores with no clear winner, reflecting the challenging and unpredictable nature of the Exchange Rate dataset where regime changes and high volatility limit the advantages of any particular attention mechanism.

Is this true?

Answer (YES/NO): NO